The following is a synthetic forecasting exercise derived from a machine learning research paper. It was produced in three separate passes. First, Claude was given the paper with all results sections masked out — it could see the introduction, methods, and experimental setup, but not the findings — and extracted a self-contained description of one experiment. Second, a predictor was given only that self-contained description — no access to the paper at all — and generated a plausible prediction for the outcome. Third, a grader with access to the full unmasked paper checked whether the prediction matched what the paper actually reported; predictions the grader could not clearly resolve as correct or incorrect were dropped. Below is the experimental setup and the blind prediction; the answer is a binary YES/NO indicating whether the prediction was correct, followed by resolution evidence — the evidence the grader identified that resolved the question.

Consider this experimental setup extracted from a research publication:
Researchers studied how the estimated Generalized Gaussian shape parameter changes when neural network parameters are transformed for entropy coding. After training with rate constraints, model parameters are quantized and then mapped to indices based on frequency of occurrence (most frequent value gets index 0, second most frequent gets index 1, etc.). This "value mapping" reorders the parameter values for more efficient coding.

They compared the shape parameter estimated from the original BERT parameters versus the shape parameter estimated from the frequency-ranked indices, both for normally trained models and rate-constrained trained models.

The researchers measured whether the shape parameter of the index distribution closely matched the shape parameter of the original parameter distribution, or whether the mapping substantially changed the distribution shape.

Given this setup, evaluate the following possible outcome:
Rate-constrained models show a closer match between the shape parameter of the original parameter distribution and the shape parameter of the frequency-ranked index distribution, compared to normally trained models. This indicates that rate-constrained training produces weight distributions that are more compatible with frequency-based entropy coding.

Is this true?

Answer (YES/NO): YES